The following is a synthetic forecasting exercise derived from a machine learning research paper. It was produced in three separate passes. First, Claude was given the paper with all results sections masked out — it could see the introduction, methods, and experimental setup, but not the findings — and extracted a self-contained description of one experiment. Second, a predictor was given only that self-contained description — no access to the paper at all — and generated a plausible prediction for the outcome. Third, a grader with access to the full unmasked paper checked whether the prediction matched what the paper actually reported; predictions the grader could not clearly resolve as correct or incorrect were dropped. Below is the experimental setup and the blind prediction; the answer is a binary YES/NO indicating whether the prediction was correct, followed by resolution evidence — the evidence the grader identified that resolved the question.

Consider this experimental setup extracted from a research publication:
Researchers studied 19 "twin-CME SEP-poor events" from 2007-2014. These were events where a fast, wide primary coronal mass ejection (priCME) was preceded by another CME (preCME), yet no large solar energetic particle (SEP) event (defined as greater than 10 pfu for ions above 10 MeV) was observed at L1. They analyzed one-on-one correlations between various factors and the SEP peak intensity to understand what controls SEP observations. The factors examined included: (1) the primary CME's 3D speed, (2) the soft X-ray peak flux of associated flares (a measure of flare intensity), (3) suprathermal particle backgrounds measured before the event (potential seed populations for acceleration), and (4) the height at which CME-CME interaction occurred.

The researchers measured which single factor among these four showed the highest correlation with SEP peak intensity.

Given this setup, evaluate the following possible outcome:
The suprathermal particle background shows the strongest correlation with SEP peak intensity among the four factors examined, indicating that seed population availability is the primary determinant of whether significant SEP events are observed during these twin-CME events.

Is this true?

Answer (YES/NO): NO